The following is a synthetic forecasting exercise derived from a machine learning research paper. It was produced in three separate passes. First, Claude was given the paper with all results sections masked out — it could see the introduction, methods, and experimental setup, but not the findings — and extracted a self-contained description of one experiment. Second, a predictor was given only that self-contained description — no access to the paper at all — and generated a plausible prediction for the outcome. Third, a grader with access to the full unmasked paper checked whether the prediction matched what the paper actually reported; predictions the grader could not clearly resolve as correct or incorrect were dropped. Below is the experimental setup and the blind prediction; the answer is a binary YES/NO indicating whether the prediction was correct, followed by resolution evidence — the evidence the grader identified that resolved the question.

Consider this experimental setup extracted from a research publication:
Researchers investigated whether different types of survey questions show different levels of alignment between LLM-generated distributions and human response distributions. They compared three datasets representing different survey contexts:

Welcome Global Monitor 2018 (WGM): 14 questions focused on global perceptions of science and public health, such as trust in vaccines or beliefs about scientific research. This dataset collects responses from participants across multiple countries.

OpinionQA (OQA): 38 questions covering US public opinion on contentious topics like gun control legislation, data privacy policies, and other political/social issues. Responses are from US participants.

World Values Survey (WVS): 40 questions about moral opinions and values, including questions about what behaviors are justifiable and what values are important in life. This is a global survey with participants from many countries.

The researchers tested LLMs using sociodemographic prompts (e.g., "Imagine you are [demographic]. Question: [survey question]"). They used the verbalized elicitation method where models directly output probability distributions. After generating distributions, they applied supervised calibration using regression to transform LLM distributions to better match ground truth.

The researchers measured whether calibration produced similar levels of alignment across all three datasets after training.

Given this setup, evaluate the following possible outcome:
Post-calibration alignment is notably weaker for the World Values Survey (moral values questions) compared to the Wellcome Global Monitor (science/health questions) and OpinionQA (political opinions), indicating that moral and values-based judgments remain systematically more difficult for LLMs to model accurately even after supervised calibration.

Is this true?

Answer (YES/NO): YES